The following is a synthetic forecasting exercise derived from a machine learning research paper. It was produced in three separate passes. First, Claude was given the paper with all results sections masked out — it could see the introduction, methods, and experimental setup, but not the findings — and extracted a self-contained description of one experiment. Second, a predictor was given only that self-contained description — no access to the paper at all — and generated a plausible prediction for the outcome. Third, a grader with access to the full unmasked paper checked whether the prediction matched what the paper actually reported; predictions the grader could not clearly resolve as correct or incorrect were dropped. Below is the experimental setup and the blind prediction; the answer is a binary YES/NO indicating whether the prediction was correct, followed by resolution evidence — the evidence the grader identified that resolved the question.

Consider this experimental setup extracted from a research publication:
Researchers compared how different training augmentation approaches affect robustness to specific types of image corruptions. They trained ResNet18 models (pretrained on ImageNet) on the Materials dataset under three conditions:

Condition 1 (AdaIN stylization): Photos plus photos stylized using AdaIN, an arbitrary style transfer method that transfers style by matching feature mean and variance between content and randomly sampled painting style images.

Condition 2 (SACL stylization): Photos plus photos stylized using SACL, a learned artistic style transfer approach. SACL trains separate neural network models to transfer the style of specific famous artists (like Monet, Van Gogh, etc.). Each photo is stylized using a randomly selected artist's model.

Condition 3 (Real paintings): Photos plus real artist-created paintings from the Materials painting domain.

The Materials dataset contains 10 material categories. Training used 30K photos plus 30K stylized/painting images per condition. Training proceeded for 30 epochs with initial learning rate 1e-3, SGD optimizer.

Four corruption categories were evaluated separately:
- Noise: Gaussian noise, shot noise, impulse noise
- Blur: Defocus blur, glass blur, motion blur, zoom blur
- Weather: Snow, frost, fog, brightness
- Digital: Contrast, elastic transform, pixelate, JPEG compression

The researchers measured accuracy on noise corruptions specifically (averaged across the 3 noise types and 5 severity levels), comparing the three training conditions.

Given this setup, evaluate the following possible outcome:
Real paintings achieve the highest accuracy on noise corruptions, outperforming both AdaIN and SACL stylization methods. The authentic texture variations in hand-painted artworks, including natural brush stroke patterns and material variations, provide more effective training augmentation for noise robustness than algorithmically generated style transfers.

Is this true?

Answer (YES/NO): NO